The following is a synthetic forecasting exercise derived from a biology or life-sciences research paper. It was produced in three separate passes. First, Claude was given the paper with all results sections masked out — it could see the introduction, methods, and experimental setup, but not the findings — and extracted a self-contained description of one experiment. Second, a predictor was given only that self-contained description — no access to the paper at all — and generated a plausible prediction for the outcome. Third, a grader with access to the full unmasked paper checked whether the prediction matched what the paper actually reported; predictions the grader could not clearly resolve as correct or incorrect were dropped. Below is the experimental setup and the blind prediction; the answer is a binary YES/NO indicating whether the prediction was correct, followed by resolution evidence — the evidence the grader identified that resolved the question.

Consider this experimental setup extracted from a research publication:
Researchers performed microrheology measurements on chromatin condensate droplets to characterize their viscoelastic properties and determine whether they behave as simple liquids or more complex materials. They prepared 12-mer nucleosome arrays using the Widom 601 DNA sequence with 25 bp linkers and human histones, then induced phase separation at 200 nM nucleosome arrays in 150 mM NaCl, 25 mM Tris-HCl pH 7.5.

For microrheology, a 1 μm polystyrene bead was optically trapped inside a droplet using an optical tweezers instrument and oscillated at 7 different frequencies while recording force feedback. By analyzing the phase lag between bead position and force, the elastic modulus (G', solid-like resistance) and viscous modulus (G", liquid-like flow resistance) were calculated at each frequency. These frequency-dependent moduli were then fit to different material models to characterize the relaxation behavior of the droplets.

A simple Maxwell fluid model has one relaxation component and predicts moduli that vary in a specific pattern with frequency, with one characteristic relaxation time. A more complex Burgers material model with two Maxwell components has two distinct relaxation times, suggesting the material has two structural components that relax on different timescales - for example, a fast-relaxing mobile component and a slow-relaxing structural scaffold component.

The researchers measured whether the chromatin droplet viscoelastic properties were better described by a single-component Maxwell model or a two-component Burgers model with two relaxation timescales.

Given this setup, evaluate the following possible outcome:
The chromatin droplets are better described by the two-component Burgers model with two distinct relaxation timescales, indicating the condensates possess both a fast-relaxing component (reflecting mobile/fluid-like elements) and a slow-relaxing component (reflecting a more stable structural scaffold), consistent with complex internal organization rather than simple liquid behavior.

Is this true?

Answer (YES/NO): YES